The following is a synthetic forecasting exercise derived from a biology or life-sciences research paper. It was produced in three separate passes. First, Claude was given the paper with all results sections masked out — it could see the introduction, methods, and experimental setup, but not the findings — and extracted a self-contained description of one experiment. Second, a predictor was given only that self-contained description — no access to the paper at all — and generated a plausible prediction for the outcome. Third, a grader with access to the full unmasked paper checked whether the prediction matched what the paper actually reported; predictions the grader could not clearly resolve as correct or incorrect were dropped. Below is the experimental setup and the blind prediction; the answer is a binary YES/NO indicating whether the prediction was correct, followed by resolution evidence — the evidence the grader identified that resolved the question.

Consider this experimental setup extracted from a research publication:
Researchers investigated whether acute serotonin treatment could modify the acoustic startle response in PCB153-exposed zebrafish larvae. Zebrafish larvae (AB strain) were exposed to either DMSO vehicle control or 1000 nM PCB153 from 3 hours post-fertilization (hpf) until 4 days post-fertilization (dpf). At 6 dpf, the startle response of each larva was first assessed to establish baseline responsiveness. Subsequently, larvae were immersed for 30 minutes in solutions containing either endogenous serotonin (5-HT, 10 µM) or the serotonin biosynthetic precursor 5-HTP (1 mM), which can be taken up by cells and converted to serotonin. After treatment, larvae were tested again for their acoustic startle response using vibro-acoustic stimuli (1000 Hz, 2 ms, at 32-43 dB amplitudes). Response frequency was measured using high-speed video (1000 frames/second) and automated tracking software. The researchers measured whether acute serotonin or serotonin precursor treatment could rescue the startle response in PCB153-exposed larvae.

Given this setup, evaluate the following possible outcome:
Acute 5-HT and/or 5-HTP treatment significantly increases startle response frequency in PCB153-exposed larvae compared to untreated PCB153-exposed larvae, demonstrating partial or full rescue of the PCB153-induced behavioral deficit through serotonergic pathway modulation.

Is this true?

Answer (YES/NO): NO